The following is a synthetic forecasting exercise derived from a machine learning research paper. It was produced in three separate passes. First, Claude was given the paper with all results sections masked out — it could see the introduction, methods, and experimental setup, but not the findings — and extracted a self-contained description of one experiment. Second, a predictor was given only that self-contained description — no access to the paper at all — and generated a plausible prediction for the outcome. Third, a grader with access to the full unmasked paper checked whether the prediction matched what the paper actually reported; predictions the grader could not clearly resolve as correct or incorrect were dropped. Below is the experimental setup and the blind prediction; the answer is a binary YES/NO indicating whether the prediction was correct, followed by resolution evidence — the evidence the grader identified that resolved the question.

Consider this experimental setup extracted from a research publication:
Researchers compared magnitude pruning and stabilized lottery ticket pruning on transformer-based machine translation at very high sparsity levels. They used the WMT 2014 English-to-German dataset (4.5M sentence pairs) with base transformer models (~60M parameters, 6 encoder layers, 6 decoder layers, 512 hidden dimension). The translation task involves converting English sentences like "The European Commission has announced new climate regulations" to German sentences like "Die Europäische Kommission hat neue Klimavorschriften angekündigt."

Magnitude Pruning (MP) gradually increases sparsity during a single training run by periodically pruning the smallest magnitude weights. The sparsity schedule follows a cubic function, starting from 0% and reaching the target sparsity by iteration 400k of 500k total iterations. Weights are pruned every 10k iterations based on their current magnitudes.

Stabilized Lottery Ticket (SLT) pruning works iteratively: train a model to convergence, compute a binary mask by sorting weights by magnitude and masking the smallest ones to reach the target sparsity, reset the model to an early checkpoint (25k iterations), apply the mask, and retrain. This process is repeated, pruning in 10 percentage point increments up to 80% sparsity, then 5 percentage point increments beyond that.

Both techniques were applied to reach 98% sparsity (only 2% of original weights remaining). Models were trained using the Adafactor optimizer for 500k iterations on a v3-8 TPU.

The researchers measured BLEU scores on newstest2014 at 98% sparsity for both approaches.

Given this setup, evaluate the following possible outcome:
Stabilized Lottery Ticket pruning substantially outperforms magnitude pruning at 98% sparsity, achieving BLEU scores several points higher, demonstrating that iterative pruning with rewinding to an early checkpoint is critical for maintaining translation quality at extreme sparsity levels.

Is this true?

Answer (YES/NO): NO